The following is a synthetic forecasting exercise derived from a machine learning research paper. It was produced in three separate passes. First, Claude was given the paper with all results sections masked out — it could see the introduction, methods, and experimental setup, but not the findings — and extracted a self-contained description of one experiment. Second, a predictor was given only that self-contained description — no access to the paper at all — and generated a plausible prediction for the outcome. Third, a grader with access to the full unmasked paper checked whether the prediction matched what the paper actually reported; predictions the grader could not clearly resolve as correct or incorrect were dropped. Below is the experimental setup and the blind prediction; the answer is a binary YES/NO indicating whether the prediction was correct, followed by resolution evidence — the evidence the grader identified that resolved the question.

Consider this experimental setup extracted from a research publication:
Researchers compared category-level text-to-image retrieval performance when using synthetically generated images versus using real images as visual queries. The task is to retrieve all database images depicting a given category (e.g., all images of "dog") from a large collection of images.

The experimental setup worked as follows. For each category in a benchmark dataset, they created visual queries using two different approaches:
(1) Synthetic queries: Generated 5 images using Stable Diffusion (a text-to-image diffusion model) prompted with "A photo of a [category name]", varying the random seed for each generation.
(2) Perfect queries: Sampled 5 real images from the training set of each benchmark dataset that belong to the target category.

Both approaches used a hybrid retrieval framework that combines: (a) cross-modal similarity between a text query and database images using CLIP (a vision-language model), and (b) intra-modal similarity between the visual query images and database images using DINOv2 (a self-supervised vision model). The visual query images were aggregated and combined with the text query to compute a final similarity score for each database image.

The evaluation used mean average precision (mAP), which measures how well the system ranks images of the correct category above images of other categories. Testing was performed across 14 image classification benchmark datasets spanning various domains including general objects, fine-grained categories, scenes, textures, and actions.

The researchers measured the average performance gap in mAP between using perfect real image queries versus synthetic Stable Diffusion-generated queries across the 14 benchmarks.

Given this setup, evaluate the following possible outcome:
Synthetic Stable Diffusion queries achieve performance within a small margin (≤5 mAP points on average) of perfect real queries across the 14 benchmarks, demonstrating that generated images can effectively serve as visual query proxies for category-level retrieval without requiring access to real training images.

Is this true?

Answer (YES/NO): NO